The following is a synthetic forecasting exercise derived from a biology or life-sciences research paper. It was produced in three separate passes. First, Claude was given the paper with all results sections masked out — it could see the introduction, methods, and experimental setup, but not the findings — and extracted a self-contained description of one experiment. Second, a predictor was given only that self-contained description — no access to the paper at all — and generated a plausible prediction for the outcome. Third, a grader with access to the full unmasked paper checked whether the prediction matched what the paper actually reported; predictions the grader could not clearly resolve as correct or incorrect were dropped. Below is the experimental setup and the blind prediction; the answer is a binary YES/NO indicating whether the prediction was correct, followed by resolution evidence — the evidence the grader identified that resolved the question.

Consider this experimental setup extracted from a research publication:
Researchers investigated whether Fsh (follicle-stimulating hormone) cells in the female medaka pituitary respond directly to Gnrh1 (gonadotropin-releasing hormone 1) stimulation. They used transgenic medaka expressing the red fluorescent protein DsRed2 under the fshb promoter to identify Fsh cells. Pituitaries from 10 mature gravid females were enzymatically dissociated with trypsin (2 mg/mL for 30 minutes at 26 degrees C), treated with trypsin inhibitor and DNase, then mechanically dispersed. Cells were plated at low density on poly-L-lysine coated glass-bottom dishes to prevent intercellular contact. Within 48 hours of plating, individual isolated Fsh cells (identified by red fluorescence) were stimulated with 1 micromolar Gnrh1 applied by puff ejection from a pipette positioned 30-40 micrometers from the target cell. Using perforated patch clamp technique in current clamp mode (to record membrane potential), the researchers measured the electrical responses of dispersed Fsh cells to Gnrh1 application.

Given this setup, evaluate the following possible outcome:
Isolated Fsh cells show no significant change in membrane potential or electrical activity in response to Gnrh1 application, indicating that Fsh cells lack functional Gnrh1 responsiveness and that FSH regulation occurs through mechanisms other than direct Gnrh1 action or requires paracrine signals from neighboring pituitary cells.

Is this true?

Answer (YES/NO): YES